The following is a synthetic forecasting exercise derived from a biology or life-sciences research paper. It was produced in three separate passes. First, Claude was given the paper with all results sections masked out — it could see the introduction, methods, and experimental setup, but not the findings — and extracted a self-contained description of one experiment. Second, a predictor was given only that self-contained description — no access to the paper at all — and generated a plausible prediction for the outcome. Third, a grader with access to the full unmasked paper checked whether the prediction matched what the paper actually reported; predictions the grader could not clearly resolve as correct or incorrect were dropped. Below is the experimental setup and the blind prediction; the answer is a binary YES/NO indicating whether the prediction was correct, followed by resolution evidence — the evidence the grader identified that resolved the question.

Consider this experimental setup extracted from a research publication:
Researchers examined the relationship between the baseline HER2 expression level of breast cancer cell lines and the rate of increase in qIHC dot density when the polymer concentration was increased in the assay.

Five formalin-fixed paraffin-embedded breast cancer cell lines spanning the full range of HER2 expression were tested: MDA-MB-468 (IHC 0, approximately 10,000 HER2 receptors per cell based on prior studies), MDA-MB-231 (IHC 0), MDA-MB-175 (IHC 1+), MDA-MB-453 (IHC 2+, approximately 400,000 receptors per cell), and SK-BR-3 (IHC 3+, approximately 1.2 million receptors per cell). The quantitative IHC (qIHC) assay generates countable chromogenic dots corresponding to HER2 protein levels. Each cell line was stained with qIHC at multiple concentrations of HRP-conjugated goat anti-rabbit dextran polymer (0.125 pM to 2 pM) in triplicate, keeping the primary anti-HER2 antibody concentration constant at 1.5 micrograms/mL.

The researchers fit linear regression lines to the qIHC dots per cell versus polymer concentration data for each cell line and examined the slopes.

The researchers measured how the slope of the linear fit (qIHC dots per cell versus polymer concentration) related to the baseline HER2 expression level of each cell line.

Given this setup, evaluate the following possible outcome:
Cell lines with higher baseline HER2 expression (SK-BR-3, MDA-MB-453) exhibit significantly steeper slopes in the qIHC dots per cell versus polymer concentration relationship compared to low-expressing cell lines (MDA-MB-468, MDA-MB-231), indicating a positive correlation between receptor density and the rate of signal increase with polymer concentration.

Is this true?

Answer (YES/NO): YES